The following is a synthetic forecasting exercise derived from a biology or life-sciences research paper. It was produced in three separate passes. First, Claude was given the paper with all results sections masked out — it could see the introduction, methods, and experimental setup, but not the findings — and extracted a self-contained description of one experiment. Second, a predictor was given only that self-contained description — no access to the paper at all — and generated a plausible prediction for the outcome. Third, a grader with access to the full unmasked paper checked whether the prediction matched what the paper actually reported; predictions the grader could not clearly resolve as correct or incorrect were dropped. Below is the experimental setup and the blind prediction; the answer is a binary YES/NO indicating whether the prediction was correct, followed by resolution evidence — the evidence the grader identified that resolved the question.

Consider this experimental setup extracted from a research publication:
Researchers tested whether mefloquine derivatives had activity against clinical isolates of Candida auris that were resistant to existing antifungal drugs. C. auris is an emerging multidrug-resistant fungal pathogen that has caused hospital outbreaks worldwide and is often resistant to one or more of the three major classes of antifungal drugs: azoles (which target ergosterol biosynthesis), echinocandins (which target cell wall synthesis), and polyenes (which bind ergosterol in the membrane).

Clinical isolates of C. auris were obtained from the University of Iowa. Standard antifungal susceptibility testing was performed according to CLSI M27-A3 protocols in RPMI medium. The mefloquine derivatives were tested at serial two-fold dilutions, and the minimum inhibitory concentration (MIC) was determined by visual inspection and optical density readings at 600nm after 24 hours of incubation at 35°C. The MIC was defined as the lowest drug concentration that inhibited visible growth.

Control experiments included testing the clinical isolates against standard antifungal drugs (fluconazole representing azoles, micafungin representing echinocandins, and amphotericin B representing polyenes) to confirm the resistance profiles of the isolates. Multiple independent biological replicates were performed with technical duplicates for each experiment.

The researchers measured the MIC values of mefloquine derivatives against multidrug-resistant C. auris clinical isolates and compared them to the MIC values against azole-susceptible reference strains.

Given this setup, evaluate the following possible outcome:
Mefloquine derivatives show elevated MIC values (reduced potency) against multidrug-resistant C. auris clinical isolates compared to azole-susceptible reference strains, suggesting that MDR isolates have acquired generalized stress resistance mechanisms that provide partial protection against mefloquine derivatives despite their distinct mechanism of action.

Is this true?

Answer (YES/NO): NO